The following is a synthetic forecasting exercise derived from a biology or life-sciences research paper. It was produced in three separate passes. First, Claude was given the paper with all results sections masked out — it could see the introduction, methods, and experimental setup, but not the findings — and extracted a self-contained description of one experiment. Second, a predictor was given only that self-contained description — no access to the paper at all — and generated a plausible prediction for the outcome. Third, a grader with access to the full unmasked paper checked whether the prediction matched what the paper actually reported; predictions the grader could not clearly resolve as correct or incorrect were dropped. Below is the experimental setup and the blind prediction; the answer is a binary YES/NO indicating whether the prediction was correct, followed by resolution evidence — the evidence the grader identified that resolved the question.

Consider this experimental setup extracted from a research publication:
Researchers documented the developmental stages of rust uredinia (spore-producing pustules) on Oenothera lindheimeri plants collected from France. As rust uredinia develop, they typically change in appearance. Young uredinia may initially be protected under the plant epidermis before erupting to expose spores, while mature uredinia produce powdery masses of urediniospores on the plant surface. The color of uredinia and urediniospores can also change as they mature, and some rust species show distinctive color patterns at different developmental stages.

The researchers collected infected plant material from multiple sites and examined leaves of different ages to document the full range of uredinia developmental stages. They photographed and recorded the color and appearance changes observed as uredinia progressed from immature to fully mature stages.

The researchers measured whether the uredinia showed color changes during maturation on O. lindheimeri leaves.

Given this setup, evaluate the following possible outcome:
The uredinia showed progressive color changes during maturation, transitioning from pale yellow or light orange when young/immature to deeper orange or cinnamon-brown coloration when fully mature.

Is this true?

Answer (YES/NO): NO